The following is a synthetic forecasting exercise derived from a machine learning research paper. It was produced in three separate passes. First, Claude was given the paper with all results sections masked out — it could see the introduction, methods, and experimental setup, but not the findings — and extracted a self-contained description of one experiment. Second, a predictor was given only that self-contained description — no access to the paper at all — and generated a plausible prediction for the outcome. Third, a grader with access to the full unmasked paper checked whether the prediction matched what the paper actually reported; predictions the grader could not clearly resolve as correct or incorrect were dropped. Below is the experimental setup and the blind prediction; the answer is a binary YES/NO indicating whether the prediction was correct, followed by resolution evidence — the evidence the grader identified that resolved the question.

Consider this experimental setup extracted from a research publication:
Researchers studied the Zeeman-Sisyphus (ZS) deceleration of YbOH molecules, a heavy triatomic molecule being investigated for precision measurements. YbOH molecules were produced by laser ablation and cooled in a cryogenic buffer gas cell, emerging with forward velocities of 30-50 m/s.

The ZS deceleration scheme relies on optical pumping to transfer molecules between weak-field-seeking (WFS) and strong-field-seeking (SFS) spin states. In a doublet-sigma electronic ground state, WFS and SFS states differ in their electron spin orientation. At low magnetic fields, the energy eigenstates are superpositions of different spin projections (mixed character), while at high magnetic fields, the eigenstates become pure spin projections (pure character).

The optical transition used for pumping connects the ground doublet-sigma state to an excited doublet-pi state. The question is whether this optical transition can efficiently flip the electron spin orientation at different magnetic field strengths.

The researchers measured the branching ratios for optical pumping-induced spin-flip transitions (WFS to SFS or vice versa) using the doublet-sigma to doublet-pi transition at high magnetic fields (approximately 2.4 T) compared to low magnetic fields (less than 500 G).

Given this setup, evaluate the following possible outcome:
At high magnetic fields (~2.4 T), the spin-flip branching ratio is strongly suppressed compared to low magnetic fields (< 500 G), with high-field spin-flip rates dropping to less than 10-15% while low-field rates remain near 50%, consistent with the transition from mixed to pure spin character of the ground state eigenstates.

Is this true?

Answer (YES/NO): NO